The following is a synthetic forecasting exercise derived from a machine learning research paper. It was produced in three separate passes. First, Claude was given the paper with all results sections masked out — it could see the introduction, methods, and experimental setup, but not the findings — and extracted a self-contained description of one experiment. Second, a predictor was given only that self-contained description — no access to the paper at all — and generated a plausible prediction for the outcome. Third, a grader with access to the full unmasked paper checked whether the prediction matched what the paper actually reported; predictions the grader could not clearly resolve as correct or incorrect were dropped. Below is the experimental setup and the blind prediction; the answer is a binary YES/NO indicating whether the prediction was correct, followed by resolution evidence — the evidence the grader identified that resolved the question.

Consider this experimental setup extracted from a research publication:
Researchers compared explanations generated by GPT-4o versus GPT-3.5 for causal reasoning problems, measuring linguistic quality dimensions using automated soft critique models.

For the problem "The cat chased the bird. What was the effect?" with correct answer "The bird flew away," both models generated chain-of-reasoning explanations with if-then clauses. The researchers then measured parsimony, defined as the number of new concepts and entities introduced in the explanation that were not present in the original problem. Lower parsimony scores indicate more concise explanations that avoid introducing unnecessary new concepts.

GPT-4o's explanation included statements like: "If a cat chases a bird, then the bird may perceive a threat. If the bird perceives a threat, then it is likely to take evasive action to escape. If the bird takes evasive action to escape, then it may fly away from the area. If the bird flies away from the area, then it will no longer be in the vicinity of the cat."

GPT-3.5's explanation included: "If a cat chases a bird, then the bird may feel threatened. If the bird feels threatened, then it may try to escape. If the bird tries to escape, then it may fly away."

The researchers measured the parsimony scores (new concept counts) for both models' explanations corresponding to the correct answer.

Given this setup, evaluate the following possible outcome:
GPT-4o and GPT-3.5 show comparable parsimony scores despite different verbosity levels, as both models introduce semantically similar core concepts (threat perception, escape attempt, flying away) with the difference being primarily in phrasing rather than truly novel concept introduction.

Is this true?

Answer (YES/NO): NO